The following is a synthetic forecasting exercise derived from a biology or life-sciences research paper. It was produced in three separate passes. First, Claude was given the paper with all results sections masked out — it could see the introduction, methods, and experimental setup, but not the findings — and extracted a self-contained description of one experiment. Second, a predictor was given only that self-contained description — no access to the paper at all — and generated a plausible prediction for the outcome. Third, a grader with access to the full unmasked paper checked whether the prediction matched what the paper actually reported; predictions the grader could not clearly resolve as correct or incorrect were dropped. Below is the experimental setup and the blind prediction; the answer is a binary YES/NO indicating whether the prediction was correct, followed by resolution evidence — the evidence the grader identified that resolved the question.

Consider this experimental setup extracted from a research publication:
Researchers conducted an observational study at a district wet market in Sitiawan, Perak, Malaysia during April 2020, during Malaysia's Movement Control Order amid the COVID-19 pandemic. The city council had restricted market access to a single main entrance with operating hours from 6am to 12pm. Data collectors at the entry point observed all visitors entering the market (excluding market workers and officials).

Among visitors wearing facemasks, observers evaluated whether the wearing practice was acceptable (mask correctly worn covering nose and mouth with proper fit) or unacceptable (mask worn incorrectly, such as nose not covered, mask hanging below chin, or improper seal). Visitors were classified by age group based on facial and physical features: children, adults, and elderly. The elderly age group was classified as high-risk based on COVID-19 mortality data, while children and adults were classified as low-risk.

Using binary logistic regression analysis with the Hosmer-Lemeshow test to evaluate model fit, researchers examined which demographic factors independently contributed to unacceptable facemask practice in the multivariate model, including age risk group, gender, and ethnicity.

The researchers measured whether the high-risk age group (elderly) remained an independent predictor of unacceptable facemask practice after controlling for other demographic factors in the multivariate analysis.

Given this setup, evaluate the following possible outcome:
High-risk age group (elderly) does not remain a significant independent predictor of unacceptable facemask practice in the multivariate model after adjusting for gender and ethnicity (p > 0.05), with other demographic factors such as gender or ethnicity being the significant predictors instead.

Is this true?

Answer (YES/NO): NO